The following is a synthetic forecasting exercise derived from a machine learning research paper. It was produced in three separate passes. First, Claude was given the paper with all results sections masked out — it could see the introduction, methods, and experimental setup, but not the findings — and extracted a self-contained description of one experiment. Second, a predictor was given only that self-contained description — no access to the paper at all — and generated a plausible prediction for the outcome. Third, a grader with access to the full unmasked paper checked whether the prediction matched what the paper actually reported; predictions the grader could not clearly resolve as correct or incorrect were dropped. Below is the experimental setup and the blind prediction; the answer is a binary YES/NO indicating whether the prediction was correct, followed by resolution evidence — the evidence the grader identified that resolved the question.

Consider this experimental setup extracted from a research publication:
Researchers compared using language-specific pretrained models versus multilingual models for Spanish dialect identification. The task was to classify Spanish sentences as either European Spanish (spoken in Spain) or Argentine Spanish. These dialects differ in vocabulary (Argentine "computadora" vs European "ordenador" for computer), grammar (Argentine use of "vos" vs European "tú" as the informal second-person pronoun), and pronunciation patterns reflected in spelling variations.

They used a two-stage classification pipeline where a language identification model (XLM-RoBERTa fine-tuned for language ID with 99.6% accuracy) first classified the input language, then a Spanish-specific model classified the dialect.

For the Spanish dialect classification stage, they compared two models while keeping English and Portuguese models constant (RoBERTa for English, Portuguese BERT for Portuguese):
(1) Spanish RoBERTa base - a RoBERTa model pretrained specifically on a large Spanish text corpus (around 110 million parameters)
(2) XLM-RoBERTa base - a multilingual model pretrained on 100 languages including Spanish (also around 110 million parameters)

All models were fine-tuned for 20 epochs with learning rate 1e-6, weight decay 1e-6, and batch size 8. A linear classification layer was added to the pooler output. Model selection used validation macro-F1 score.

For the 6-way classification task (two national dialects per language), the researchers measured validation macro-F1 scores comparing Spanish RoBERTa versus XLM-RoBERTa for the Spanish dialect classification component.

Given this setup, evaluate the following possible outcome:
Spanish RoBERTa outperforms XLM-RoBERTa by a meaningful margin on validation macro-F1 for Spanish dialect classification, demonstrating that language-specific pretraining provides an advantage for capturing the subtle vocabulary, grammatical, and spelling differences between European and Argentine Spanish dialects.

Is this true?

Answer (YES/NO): YES